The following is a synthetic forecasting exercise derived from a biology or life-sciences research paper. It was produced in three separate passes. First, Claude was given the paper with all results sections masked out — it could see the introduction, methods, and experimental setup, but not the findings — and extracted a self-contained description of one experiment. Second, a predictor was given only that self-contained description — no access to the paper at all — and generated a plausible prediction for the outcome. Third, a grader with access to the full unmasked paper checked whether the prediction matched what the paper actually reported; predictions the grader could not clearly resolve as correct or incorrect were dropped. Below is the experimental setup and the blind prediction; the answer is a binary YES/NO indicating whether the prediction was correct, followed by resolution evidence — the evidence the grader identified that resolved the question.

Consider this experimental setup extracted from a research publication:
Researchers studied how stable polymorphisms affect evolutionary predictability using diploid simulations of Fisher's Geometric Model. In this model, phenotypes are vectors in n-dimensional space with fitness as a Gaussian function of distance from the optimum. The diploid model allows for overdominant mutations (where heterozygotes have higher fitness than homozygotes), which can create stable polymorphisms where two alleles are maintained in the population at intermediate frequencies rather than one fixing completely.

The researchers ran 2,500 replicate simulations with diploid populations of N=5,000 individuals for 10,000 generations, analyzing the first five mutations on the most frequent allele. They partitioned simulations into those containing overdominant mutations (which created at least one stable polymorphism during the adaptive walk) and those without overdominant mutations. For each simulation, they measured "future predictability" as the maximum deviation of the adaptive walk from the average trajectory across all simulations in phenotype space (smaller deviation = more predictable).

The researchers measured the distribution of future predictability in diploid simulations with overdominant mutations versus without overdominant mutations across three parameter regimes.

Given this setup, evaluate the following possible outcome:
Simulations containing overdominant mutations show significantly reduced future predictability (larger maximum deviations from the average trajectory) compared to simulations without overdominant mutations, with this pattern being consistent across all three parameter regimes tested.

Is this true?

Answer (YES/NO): YES